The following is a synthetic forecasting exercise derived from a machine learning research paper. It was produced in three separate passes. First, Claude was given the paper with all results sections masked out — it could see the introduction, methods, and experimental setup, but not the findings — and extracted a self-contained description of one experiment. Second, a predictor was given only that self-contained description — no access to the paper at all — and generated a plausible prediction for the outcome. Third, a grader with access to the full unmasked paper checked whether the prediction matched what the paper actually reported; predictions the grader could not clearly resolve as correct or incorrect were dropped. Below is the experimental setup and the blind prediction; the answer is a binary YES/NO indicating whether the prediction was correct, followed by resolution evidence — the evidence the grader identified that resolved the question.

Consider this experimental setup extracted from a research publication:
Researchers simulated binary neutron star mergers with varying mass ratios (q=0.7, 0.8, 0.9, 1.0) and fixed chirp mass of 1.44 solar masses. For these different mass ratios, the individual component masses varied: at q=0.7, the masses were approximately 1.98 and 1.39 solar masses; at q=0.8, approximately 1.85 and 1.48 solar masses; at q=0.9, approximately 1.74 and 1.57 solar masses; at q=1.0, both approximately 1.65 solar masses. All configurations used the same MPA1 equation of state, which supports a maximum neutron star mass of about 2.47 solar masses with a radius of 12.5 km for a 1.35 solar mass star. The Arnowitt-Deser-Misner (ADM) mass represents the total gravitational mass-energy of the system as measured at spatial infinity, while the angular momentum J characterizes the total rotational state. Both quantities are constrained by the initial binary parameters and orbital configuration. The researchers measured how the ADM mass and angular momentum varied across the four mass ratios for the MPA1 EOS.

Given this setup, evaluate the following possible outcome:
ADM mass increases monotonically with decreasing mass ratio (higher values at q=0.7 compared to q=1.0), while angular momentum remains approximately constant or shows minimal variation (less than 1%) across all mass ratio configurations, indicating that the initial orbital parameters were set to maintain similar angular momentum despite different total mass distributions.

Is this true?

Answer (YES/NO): NO